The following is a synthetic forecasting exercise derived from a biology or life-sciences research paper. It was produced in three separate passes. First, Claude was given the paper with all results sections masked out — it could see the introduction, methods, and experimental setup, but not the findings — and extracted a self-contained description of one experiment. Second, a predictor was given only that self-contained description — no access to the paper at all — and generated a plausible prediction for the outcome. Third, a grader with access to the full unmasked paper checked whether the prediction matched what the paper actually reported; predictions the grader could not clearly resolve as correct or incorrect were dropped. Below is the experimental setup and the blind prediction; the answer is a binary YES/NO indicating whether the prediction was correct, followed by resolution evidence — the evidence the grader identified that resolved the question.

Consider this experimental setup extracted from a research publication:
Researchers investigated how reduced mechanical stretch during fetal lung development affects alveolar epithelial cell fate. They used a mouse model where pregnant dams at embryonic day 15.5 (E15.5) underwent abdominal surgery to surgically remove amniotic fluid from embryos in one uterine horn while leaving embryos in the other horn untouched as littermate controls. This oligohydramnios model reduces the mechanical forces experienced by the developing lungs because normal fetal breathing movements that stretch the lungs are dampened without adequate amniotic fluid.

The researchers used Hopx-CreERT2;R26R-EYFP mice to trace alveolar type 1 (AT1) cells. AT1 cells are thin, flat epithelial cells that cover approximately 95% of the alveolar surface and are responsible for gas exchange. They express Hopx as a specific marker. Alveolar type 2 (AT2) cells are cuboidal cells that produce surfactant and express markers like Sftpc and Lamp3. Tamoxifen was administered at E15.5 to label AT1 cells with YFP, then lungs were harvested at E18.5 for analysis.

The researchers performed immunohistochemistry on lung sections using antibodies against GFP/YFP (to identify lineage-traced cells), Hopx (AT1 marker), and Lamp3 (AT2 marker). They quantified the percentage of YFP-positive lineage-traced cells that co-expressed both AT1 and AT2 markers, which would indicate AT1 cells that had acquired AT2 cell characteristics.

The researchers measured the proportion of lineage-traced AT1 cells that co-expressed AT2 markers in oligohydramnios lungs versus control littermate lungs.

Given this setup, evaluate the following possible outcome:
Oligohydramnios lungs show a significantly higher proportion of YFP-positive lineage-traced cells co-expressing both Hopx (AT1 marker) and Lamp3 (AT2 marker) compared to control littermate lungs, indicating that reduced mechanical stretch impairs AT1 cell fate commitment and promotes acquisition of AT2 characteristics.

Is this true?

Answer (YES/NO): YES